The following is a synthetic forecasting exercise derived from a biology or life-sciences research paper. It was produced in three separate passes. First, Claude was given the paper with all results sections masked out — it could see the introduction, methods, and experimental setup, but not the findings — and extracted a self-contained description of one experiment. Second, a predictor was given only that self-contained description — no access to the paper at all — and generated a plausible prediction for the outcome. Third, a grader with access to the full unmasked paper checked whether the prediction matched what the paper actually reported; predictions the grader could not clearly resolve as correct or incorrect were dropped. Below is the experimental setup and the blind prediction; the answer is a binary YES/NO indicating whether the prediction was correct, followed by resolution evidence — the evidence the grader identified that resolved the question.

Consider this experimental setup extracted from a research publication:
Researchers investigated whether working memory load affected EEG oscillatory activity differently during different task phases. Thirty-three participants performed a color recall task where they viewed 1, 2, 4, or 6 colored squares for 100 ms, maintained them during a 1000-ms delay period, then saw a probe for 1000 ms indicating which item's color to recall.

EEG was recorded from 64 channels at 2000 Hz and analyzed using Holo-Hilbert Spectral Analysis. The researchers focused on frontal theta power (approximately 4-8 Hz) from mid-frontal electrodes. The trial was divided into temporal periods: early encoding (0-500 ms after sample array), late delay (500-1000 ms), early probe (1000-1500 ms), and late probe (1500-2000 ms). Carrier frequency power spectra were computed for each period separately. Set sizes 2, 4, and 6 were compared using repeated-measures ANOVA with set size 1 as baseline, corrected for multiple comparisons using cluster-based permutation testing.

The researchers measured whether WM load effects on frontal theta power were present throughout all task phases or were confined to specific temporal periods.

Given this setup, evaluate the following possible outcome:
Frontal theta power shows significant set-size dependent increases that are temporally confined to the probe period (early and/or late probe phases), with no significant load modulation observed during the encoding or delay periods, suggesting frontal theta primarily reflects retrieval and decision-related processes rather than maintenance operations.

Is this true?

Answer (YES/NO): NO